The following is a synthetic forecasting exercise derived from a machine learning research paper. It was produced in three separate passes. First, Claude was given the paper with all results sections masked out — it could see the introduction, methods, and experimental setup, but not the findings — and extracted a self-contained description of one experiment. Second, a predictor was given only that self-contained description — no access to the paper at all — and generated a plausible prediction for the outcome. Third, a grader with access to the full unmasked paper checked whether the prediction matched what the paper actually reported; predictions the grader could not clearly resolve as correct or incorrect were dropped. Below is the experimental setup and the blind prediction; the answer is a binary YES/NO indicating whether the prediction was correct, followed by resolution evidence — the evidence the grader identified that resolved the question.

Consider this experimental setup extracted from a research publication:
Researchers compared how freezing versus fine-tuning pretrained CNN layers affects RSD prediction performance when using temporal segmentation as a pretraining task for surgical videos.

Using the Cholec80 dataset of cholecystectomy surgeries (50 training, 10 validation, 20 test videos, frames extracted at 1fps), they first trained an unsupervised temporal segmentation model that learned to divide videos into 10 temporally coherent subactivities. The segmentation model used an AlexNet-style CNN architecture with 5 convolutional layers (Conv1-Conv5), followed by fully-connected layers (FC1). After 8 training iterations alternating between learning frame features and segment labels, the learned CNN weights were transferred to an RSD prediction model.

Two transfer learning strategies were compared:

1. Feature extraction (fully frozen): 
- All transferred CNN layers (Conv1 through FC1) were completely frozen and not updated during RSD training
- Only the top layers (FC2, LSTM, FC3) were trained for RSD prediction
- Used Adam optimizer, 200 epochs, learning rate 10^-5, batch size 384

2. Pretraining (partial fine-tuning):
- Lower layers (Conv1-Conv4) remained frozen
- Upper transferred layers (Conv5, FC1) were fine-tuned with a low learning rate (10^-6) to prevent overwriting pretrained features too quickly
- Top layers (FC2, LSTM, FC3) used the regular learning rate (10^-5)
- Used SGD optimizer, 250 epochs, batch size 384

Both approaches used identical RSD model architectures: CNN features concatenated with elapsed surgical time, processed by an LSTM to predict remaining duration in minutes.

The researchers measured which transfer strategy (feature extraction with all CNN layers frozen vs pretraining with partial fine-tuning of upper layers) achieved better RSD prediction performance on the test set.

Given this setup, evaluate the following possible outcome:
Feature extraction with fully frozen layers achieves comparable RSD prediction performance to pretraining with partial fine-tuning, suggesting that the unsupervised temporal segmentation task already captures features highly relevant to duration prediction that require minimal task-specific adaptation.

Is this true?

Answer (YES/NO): NO